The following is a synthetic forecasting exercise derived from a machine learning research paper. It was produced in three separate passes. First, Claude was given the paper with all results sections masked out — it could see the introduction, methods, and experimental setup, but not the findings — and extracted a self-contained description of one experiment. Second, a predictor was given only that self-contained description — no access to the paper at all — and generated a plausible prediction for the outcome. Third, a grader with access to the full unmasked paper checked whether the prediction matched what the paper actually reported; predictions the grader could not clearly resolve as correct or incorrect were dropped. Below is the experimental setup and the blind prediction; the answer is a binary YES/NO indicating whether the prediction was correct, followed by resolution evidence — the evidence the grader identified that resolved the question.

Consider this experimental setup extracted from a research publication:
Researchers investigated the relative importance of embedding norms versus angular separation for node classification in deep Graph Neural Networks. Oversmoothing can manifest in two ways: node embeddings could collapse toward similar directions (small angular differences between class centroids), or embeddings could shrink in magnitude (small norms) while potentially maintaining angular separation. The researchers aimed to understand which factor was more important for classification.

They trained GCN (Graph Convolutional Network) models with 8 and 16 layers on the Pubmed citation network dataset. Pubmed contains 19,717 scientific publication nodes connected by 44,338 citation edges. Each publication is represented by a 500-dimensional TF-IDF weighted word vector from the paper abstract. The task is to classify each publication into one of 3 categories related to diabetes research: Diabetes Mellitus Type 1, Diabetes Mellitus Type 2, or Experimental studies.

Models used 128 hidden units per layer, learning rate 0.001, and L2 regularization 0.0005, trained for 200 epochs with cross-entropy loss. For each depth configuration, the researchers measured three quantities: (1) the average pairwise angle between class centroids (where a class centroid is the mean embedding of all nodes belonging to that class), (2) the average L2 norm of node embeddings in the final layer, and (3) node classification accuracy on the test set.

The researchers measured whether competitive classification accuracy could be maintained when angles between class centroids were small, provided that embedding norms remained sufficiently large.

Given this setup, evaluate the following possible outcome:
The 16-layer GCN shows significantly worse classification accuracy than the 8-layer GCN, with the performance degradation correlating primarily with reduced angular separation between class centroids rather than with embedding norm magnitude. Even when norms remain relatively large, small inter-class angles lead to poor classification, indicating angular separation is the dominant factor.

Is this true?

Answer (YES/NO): NO